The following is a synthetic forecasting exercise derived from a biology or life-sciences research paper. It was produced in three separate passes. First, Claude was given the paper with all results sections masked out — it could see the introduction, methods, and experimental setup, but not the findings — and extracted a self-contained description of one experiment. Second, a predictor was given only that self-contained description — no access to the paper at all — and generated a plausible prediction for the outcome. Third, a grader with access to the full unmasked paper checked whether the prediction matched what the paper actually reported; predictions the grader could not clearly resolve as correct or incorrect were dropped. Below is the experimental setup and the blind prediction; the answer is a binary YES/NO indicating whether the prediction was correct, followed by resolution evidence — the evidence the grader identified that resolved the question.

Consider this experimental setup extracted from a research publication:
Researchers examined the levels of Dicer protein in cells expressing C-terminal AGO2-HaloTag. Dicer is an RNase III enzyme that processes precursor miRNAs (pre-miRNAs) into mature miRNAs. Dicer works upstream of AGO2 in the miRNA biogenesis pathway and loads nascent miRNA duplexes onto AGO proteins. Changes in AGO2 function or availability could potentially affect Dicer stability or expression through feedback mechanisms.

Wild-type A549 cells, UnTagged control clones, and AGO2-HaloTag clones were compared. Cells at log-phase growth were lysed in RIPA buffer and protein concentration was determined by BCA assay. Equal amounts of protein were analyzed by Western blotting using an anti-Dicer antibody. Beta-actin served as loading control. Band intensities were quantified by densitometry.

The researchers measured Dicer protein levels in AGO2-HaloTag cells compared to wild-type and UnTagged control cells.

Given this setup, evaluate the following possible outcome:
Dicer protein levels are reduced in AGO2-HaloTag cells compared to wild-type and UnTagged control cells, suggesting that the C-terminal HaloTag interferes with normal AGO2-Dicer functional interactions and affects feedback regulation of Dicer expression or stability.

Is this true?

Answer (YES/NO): NO